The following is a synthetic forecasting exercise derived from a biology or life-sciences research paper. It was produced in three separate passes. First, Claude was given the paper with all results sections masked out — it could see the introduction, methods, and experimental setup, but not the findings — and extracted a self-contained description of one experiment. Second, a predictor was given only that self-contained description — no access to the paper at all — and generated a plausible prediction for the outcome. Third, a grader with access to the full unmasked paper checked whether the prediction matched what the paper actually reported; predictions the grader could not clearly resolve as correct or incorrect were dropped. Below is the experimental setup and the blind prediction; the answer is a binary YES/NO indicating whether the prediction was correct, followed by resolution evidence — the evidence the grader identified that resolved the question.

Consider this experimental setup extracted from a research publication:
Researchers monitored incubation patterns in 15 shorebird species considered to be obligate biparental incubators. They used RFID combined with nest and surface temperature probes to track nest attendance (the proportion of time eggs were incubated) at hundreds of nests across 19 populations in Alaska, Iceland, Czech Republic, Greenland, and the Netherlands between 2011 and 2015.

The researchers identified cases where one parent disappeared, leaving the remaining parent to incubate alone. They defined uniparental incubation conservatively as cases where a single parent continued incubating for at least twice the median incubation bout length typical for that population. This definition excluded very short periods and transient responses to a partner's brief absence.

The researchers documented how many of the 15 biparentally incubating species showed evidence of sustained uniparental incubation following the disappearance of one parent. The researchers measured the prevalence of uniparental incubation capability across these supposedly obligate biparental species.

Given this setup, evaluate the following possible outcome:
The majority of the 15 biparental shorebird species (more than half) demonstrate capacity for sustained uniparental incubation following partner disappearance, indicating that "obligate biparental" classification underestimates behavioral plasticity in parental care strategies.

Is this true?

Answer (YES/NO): YES